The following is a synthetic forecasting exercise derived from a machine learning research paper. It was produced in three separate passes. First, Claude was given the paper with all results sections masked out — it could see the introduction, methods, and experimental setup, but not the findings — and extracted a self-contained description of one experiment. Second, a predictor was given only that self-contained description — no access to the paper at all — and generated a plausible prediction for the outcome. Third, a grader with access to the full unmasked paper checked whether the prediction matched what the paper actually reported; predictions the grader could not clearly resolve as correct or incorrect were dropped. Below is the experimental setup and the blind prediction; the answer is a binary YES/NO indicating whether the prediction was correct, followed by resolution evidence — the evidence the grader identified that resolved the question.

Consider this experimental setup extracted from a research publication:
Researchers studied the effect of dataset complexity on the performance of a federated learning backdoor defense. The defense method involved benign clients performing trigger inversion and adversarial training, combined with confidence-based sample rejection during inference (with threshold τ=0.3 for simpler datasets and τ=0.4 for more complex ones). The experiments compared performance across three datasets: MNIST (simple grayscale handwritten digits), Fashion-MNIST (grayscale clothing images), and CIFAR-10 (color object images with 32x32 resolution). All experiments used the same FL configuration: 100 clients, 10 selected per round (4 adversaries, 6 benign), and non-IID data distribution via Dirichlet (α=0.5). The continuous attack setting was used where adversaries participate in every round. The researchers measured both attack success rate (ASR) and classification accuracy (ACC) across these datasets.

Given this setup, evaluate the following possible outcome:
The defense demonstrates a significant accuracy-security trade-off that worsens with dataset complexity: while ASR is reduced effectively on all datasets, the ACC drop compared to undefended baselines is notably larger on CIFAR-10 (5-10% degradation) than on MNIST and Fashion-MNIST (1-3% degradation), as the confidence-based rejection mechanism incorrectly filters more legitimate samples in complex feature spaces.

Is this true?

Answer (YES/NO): NO